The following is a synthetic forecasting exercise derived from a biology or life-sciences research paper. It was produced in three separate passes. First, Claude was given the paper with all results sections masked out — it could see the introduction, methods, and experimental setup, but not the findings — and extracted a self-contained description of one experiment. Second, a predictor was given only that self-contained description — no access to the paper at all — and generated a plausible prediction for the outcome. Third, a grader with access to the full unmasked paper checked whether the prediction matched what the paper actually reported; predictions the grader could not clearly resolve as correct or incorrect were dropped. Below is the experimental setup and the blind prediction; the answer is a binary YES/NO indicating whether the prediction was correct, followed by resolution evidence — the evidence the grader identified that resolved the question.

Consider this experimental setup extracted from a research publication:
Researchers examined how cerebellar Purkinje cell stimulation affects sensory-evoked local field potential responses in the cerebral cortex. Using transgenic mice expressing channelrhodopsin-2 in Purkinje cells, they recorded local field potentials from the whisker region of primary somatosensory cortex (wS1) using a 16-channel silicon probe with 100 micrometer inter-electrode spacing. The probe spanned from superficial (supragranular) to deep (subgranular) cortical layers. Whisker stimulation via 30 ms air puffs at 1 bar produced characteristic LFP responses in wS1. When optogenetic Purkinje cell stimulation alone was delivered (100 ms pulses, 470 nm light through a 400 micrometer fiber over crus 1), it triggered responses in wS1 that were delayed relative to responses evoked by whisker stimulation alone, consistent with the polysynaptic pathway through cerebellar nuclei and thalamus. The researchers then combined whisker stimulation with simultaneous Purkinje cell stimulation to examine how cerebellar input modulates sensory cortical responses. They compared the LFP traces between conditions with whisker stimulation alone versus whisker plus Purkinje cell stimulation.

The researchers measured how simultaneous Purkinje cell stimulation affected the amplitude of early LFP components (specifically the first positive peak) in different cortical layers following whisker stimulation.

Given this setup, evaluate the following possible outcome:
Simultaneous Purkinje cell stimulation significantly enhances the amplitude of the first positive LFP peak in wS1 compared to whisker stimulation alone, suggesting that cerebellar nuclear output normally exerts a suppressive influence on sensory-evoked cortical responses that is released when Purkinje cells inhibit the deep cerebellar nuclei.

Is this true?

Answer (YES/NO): NO